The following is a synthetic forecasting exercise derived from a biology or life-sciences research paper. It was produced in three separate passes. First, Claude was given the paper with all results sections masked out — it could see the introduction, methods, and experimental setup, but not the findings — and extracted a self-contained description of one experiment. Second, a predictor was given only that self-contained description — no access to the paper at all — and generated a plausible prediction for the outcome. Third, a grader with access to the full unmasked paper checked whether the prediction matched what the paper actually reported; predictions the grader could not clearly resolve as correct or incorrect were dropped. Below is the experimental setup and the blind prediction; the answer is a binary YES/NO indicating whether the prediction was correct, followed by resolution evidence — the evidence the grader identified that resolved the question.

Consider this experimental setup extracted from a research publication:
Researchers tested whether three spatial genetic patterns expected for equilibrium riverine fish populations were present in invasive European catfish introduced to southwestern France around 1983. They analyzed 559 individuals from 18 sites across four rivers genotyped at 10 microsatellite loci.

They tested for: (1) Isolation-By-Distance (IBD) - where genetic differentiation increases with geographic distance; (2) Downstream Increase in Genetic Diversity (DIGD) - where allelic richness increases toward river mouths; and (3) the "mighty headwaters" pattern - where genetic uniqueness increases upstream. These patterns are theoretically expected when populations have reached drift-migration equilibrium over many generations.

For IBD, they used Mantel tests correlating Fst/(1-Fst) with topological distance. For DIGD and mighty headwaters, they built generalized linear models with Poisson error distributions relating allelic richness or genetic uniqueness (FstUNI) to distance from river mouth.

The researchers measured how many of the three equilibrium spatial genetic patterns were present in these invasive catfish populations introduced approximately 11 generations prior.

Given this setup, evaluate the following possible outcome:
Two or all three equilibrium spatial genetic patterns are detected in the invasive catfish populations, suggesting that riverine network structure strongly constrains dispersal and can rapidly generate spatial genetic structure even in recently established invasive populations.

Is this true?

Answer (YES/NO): NO